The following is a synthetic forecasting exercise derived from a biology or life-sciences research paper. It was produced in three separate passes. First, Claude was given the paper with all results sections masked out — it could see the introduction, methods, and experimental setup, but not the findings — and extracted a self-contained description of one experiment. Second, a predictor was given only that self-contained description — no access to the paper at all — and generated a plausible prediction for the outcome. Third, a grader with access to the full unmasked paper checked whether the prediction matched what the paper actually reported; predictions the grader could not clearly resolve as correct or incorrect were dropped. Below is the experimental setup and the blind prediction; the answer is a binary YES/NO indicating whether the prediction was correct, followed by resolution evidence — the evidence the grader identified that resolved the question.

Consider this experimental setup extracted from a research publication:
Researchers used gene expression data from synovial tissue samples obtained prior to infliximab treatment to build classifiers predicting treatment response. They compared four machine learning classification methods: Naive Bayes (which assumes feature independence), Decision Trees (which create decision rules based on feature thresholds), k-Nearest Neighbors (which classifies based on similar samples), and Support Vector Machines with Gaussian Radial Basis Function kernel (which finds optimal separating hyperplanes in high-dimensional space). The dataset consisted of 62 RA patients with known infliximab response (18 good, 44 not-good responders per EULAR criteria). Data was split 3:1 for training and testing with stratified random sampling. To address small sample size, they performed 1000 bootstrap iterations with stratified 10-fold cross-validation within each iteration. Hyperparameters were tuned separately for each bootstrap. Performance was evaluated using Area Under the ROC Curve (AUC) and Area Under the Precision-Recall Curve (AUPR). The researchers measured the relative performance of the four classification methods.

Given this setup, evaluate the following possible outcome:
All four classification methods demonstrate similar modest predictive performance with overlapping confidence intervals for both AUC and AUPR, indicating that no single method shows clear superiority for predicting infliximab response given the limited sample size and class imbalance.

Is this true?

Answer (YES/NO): NO